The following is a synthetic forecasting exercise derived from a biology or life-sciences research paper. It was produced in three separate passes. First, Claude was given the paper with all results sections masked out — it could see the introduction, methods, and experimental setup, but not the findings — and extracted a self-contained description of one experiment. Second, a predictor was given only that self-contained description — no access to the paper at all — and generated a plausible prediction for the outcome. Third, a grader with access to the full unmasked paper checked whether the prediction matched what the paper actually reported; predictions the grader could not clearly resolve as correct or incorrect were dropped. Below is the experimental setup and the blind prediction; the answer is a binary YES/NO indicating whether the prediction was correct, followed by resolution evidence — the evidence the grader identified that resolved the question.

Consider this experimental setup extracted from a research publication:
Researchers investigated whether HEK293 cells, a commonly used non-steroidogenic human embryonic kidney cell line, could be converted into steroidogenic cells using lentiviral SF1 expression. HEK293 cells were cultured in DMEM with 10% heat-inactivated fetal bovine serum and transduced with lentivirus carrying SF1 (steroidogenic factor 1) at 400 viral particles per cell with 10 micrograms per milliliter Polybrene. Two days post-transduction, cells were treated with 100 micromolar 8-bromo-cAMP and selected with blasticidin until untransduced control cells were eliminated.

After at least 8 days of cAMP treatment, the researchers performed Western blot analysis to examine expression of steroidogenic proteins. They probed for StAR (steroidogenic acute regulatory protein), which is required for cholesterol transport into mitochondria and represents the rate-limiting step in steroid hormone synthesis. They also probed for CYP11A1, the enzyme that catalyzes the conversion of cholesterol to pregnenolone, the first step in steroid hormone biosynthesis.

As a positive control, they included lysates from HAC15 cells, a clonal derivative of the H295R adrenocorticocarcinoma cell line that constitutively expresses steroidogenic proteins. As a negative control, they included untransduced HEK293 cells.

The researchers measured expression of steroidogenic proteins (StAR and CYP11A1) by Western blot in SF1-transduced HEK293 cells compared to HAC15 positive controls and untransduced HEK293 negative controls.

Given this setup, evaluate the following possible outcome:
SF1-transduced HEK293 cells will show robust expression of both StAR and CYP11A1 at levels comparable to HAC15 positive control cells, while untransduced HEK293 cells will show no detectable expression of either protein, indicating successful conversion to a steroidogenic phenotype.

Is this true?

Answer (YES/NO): NO